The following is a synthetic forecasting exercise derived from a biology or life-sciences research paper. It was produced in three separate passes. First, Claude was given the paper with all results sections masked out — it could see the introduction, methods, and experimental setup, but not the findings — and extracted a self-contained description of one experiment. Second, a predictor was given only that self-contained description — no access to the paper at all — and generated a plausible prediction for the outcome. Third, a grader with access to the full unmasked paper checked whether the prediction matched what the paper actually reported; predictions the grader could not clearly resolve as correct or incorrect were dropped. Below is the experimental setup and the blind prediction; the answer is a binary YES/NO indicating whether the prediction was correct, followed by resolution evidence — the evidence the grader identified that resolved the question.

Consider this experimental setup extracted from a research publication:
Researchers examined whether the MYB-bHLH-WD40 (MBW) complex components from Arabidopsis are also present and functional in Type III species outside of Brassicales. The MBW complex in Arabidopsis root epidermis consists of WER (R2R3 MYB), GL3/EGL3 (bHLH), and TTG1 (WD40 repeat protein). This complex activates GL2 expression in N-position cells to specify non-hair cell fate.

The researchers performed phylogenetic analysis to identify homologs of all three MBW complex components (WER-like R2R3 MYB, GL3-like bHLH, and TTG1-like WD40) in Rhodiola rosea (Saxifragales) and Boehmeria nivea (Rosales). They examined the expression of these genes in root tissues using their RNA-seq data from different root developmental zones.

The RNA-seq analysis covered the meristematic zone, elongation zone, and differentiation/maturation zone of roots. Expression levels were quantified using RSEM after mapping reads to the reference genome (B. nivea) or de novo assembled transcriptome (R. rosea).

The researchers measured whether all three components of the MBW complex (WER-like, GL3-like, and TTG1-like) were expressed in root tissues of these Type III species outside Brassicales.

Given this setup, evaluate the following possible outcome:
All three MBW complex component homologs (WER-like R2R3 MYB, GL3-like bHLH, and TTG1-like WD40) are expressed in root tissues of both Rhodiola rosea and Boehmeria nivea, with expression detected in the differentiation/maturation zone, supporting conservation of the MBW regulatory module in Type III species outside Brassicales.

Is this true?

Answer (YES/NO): NO